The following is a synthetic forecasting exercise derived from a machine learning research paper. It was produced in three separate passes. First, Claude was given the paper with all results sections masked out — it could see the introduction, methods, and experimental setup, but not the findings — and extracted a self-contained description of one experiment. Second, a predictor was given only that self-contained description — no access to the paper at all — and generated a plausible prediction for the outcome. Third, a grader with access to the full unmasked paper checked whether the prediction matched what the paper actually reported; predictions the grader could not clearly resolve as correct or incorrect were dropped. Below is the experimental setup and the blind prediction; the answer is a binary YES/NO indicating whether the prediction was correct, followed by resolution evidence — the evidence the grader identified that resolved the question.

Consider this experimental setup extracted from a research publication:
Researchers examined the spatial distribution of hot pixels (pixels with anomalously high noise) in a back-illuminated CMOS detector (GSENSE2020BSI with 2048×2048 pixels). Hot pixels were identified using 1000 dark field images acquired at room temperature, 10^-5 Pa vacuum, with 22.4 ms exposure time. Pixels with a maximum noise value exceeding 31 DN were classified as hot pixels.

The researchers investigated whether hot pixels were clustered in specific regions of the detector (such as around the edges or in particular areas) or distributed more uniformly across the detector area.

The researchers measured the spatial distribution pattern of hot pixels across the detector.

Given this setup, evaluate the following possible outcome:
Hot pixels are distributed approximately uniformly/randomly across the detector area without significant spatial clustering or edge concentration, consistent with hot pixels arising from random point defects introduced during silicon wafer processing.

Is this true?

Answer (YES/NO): YES